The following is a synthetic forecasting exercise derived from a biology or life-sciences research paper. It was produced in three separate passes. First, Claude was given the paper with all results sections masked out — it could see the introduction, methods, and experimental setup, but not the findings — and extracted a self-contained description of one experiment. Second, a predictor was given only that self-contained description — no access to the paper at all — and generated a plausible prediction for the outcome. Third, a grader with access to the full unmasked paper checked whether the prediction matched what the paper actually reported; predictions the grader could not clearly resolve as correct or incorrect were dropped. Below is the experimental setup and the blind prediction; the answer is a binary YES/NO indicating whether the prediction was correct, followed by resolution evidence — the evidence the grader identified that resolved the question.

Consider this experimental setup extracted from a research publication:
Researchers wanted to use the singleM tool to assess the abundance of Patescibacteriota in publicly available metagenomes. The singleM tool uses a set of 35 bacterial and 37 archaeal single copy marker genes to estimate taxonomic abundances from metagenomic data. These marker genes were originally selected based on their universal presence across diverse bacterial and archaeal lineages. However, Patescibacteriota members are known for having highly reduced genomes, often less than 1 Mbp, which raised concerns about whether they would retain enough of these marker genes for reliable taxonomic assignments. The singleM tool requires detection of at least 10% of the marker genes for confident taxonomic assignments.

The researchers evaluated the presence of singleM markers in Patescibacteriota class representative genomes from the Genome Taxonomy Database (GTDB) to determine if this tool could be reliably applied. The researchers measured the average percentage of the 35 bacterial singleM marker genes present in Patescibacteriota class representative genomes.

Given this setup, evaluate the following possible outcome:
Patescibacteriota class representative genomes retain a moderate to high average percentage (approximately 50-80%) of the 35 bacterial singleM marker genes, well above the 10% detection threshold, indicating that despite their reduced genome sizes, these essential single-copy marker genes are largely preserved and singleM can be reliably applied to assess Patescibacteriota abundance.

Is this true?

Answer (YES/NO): NO